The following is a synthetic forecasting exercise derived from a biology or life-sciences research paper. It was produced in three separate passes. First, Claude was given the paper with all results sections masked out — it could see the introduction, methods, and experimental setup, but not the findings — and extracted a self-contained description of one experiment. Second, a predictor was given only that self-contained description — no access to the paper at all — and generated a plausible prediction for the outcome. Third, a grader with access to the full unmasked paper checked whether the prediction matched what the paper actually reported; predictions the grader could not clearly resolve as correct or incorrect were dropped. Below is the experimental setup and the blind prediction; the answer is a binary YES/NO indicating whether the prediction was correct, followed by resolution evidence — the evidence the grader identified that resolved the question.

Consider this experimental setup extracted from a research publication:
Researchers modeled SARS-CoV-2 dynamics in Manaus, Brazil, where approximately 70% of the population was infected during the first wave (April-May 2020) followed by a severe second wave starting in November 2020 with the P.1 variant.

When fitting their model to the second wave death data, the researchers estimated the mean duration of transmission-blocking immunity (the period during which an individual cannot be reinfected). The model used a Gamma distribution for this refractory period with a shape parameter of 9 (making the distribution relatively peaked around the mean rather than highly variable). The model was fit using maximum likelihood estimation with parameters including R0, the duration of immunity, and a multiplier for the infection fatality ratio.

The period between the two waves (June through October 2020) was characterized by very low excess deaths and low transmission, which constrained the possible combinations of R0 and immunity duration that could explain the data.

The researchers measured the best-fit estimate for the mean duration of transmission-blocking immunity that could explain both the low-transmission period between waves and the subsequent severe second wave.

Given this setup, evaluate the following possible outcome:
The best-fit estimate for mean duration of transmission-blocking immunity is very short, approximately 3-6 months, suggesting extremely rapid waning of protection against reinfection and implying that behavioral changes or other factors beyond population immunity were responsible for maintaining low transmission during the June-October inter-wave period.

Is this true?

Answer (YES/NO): NO